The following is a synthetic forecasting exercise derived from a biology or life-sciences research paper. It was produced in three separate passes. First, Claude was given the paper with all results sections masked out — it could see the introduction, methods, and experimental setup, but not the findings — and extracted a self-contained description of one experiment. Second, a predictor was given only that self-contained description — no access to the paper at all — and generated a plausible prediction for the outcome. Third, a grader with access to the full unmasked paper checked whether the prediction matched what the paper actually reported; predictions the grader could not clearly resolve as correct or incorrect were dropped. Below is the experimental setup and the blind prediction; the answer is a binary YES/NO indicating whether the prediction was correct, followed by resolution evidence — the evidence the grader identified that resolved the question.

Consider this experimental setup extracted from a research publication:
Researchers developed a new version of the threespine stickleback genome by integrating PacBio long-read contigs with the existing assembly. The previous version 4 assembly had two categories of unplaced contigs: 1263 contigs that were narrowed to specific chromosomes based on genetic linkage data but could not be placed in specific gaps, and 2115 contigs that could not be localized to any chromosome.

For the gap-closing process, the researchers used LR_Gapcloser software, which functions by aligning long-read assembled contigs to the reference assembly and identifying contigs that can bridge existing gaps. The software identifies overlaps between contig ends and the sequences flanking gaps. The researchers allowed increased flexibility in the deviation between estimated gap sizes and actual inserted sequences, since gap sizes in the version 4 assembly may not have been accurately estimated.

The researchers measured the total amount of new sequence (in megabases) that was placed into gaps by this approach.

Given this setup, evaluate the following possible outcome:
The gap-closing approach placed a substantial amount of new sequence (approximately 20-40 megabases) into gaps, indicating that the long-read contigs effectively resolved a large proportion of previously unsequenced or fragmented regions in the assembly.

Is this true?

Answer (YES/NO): NO